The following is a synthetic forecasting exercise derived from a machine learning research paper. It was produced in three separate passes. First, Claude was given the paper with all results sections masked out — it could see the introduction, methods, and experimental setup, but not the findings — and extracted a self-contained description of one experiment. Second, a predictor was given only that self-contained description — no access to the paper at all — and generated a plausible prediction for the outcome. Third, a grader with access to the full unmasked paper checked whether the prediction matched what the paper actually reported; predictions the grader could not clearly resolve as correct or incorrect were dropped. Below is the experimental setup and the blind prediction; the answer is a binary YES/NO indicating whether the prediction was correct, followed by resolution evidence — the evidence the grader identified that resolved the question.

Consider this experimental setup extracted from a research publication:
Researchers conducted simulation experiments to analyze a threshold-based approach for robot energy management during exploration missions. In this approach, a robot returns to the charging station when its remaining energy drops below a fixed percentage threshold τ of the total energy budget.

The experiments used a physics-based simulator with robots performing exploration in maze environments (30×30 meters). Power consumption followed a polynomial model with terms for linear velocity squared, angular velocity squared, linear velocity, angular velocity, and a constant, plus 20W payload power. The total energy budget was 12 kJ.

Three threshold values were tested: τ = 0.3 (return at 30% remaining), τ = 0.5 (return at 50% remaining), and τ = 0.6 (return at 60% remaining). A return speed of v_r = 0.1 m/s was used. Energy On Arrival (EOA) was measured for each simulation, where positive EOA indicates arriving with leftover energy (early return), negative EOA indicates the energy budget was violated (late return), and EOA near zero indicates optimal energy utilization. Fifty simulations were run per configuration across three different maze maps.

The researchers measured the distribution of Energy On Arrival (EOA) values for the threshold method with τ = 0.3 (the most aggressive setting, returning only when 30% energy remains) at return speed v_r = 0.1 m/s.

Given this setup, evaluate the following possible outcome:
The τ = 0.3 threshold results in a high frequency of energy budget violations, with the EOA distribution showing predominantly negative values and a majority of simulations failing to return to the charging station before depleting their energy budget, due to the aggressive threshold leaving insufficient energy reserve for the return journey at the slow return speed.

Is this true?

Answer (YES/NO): NO